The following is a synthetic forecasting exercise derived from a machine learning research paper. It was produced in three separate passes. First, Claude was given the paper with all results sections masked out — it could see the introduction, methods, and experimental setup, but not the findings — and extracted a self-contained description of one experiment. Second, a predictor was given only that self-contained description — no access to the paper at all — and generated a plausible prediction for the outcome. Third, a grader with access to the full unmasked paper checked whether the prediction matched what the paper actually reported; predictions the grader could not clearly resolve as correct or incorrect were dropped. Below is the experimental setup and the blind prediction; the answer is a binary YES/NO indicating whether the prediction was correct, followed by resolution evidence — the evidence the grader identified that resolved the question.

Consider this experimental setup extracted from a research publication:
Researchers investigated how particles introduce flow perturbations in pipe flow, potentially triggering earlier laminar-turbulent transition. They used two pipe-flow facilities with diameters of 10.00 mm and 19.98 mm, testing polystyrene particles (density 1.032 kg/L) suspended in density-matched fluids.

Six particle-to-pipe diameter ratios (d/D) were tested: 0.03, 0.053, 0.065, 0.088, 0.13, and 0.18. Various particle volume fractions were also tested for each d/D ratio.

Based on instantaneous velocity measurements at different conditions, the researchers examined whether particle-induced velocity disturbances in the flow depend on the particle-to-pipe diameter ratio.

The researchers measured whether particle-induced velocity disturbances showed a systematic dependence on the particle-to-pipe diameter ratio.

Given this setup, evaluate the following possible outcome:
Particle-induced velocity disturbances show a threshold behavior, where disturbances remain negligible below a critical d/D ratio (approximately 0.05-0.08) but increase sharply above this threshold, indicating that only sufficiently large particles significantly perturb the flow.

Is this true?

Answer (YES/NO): NO